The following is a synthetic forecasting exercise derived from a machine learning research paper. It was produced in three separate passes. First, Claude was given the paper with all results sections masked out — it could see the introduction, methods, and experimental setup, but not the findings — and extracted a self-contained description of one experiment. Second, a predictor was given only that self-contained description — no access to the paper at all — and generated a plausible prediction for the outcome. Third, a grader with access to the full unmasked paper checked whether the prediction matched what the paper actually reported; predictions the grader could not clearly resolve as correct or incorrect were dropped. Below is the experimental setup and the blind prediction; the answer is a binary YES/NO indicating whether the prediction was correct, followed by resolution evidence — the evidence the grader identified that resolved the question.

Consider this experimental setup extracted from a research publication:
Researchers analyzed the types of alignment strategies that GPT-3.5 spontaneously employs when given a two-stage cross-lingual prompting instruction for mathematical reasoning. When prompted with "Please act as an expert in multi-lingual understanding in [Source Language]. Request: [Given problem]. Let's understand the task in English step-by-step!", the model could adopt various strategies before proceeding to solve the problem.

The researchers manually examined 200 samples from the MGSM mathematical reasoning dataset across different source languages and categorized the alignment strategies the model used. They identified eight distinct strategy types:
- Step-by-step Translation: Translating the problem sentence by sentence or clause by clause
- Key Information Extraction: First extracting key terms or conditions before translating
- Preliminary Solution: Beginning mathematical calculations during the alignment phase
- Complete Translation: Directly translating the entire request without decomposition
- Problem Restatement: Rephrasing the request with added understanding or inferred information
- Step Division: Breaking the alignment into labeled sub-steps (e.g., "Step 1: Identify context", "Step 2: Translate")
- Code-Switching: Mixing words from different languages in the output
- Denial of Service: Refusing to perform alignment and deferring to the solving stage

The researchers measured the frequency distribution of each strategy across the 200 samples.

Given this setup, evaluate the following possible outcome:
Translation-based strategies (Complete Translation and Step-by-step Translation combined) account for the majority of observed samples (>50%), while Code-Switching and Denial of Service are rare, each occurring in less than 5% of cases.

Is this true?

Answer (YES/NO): NO